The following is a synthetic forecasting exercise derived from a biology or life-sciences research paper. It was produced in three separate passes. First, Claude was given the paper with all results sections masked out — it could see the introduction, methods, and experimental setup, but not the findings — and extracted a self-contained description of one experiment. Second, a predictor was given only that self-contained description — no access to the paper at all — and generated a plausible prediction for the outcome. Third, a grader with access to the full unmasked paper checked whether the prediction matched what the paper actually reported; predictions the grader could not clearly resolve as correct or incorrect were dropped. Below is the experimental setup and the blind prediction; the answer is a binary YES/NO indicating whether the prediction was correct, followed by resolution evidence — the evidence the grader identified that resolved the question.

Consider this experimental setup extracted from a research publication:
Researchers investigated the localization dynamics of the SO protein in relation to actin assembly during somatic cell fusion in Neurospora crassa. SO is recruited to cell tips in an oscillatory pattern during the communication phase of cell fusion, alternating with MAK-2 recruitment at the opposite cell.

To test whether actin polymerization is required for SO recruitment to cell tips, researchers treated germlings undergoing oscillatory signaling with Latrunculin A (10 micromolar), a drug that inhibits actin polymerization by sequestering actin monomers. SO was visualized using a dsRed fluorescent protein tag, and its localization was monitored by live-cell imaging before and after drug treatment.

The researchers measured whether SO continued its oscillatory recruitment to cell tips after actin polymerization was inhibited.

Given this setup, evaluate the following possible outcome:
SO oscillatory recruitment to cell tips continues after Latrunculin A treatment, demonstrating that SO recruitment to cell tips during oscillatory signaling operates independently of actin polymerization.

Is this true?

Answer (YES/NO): NO